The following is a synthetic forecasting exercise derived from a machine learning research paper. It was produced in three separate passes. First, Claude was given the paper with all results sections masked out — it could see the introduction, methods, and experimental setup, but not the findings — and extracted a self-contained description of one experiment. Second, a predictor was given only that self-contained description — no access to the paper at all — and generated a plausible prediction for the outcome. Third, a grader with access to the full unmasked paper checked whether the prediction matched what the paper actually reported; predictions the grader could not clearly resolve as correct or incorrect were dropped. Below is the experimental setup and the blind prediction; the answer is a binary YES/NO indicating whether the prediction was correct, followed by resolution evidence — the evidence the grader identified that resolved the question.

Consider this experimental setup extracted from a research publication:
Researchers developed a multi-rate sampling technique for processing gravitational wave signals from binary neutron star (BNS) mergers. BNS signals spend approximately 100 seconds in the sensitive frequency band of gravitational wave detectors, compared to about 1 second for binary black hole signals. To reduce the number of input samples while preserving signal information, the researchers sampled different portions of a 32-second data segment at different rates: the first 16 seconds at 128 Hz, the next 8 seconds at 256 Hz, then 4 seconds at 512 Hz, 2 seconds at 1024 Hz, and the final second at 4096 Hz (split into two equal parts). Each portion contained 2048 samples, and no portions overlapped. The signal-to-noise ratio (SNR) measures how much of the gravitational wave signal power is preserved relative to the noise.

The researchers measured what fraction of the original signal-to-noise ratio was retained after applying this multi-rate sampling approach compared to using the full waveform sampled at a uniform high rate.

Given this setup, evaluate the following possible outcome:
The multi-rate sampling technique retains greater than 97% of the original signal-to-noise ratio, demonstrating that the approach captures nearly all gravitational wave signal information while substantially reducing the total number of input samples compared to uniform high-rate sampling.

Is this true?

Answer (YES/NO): YES